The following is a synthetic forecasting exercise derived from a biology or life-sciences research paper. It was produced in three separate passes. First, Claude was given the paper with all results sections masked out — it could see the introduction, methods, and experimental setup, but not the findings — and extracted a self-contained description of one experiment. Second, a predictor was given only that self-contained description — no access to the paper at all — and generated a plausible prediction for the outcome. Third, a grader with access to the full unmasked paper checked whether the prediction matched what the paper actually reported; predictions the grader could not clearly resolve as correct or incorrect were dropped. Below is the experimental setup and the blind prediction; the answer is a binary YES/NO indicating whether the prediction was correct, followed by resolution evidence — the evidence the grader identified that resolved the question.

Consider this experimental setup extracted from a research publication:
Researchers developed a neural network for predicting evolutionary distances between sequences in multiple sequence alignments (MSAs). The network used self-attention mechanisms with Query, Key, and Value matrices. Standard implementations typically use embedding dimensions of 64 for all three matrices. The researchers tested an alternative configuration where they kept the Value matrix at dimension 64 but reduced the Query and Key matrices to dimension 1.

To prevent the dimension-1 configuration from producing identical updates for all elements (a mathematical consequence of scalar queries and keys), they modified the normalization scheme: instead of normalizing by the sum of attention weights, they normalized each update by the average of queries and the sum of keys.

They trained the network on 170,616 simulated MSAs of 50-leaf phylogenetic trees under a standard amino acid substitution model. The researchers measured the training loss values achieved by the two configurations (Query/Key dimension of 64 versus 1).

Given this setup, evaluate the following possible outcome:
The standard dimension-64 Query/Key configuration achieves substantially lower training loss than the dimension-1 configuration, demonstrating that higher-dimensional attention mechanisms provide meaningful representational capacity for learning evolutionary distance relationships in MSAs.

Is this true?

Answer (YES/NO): NO